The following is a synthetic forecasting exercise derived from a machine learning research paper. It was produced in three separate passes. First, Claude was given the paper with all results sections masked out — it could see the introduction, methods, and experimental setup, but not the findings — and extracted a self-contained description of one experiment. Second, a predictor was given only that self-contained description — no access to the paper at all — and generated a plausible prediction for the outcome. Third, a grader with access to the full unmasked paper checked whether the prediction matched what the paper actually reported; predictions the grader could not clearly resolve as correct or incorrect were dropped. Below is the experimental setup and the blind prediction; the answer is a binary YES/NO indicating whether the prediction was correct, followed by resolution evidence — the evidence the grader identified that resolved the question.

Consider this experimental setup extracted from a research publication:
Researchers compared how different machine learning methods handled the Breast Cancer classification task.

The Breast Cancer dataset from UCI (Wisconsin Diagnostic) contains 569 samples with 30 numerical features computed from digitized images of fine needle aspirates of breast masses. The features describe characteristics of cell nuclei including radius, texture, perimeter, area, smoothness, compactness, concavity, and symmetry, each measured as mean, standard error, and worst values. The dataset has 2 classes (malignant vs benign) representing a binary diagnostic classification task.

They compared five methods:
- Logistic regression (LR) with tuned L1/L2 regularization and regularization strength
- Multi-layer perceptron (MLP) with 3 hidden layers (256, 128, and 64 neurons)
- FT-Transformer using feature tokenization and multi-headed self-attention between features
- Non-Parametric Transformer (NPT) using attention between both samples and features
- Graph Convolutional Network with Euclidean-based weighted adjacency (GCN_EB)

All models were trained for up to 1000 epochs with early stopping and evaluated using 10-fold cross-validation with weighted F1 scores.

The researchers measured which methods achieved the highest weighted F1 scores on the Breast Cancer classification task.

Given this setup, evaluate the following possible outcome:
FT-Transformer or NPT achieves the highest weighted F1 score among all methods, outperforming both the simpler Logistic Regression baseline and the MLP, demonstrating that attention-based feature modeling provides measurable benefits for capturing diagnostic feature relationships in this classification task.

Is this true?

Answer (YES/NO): NO